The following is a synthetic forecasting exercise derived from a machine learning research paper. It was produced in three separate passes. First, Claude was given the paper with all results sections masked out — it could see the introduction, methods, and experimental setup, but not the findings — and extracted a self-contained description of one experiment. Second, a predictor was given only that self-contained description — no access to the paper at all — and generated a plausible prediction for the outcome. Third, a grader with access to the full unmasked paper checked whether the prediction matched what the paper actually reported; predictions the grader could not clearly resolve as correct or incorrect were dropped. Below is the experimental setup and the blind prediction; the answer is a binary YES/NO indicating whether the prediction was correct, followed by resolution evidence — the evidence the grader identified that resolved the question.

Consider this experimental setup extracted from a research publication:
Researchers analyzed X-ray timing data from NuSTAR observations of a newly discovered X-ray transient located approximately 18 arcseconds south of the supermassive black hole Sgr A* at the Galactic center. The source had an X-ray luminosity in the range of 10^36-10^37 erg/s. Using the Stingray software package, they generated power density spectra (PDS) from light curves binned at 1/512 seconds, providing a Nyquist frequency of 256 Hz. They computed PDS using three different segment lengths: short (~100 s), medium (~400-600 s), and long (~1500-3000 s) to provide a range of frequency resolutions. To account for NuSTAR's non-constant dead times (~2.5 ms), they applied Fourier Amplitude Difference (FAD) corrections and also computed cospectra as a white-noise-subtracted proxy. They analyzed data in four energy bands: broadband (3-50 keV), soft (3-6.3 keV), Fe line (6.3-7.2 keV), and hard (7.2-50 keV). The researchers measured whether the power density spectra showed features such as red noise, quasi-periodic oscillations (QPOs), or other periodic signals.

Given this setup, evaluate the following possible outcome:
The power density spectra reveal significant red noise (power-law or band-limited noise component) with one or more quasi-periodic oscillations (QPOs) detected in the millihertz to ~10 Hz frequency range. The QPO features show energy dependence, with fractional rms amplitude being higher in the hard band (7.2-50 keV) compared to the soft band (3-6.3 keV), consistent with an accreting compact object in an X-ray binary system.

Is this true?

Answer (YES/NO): NO